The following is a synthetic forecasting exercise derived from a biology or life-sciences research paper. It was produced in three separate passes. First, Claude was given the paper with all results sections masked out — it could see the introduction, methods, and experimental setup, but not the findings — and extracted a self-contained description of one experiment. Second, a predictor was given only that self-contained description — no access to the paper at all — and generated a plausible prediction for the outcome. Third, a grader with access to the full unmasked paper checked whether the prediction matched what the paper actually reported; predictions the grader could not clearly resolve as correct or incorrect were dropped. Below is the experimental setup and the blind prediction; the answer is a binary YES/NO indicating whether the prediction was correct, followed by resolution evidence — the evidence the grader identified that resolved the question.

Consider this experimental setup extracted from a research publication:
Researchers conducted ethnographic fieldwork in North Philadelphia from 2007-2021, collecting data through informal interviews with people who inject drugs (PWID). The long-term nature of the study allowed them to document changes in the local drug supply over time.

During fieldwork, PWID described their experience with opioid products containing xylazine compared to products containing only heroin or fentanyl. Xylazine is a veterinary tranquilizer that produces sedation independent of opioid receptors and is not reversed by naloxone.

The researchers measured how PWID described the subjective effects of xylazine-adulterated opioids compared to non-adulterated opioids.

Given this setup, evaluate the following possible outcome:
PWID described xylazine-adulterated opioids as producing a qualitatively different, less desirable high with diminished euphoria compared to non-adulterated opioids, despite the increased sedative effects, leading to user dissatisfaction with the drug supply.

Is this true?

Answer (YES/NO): NO